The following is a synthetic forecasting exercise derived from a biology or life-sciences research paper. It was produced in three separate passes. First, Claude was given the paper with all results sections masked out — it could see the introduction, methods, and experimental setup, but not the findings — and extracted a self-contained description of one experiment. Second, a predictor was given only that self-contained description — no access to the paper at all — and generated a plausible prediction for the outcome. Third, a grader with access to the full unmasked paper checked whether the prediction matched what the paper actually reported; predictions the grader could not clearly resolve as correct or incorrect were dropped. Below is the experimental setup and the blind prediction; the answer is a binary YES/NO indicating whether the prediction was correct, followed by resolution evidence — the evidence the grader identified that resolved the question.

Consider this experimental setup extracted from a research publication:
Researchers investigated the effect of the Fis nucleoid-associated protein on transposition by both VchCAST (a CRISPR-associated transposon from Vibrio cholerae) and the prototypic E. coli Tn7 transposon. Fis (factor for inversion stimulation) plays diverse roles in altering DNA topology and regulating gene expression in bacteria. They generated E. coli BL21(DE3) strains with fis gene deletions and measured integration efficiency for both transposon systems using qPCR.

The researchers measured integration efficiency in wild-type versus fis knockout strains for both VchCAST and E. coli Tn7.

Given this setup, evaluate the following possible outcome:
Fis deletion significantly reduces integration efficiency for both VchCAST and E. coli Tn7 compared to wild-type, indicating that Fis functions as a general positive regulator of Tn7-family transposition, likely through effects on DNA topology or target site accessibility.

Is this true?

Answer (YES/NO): NO